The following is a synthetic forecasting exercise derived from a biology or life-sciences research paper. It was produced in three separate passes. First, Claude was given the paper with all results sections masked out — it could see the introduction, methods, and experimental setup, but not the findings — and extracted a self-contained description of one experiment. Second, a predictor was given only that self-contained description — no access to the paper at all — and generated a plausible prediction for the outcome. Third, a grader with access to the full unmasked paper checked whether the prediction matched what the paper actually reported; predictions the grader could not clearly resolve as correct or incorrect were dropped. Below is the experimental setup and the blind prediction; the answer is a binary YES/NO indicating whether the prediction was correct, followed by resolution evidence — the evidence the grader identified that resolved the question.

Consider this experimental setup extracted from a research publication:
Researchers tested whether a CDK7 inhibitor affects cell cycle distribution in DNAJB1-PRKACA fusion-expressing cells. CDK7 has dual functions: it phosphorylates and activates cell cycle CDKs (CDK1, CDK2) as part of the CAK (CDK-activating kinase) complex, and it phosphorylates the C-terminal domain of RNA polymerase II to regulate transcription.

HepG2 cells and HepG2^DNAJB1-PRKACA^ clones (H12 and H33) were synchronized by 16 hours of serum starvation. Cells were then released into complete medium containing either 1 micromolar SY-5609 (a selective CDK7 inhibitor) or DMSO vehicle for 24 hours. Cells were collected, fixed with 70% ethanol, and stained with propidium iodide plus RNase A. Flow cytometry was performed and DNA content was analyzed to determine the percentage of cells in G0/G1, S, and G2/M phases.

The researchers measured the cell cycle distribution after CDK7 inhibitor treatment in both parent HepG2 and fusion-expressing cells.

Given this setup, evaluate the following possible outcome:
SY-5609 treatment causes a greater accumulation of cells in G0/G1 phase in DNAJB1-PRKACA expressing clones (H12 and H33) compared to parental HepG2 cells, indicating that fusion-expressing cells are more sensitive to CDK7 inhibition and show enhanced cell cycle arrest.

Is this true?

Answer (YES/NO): YES